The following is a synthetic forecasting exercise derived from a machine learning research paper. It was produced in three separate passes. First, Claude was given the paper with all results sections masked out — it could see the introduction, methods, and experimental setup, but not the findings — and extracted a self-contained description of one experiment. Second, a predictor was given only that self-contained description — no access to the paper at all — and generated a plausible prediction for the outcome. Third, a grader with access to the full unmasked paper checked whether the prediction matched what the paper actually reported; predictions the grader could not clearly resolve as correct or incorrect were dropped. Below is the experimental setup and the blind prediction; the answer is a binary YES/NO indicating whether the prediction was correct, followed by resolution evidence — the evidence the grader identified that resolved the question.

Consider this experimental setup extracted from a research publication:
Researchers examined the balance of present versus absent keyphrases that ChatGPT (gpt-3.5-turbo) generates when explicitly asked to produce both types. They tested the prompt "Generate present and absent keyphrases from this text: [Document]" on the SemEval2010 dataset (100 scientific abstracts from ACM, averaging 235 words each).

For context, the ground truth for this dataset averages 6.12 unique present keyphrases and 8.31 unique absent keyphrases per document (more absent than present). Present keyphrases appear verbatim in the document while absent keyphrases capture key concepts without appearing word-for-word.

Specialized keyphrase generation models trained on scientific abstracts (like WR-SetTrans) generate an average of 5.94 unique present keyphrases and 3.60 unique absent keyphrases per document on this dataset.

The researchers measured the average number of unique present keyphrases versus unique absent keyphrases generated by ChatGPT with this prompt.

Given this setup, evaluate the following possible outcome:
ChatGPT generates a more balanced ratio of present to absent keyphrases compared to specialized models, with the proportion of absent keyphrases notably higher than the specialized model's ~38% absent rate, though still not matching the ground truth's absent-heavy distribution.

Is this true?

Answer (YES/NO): NO